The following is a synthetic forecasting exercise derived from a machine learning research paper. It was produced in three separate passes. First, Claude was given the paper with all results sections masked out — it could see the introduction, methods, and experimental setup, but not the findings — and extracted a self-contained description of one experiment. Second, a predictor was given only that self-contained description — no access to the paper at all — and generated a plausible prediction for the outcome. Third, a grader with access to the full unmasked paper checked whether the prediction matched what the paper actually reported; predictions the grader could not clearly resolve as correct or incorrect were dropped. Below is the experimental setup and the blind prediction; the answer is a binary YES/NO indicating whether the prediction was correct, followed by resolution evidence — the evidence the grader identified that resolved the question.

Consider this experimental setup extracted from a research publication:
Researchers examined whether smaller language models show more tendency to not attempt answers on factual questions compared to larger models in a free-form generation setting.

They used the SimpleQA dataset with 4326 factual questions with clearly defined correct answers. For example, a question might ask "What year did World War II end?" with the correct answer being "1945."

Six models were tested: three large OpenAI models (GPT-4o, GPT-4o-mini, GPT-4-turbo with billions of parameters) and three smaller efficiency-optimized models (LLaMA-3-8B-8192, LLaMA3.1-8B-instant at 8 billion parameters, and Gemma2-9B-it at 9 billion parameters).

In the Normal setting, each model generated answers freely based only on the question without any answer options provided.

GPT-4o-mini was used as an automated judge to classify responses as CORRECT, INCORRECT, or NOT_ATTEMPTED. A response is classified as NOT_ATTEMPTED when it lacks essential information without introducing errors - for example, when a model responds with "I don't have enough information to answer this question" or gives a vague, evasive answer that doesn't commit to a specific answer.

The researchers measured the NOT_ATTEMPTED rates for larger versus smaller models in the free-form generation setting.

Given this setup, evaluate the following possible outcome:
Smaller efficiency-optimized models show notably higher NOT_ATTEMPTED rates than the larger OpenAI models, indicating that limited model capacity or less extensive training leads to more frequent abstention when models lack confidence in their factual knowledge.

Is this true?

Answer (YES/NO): YES